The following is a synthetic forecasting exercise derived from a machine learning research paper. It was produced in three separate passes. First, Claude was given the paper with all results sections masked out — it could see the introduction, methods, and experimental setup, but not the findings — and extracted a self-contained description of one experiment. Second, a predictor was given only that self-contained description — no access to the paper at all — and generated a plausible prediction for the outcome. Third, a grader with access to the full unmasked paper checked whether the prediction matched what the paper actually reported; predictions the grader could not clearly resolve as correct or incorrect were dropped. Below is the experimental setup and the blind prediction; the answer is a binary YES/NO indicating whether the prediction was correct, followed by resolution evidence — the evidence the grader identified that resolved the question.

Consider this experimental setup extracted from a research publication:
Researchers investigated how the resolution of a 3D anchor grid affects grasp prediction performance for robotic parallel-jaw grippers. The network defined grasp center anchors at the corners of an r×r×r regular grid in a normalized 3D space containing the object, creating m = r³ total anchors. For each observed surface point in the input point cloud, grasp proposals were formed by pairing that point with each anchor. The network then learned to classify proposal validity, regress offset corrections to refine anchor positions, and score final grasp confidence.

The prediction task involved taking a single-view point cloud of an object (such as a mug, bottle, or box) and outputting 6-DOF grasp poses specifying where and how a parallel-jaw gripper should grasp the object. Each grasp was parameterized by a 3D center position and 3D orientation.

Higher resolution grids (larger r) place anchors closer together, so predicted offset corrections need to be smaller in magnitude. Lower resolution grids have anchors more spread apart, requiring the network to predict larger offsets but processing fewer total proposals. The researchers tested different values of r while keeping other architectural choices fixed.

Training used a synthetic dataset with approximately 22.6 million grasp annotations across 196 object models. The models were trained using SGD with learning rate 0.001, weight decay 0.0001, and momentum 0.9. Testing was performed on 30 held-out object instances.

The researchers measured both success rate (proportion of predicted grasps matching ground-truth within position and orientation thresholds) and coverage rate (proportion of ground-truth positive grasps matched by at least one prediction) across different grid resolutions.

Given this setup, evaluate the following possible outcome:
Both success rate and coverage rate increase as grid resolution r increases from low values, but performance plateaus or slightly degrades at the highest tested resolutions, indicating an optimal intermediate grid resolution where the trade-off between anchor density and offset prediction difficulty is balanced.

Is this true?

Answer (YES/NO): NO